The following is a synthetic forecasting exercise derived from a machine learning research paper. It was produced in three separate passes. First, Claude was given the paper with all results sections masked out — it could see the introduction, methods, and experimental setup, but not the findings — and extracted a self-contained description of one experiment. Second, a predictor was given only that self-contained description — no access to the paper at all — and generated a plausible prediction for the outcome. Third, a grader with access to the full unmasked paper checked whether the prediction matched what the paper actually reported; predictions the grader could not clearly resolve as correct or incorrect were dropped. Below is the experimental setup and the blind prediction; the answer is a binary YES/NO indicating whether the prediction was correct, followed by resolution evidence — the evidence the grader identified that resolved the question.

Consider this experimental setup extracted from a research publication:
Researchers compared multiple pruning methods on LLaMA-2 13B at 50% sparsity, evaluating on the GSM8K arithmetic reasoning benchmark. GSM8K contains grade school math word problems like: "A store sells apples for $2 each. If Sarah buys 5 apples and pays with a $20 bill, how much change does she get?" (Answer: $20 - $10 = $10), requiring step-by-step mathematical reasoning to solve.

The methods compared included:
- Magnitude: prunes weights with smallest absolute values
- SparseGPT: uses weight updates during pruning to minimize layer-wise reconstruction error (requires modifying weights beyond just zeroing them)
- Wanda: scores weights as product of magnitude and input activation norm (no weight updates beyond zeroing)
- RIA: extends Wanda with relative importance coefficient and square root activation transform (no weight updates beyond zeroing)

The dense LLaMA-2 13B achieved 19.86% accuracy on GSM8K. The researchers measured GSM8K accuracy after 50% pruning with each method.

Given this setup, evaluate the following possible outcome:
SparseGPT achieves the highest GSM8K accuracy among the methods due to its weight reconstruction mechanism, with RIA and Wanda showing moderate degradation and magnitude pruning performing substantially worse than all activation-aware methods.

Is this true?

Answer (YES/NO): YES